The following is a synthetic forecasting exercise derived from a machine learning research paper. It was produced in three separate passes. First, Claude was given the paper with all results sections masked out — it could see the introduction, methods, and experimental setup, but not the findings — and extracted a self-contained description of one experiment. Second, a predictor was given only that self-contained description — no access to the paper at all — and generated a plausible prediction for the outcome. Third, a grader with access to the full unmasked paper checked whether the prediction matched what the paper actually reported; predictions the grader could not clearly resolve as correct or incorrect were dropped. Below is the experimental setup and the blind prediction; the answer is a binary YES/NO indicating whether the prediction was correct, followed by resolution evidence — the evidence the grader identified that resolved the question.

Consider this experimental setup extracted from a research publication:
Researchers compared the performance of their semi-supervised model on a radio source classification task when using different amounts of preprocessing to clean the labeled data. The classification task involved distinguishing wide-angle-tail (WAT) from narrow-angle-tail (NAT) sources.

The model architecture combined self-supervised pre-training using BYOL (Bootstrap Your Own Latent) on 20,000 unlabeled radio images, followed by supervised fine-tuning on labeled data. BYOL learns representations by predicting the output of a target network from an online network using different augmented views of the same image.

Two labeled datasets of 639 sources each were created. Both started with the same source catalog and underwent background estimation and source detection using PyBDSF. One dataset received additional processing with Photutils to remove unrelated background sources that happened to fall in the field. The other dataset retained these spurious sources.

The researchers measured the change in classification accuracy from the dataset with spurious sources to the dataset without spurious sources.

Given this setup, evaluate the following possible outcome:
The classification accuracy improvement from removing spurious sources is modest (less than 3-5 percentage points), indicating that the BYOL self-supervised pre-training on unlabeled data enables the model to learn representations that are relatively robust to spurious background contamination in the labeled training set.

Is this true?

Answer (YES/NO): YES